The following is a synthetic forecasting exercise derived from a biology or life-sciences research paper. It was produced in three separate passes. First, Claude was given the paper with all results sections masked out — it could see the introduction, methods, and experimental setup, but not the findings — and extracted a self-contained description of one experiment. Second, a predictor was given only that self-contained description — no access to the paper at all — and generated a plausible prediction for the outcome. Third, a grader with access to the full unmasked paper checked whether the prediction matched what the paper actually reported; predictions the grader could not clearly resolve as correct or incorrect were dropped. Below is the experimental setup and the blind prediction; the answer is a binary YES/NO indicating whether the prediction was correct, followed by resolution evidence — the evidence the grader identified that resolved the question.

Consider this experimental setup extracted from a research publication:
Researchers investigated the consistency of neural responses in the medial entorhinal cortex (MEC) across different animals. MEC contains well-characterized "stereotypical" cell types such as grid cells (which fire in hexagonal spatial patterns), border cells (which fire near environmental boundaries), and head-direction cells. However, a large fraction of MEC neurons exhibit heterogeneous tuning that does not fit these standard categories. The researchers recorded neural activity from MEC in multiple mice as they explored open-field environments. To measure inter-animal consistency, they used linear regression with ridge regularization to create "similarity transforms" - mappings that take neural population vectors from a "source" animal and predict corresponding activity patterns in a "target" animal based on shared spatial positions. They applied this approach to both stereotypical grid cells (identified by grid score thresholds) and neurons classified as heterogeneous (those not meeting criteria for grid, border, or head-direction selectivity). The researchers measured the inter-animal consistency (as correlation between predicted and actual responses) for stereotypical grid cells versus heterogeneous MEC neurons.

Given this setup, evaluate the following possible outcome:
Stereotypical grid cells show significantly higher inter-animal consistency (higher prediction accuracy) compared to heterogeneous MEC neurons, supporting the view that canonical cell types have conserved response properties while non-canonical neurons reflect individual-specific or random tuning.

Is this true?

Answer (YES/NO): NO